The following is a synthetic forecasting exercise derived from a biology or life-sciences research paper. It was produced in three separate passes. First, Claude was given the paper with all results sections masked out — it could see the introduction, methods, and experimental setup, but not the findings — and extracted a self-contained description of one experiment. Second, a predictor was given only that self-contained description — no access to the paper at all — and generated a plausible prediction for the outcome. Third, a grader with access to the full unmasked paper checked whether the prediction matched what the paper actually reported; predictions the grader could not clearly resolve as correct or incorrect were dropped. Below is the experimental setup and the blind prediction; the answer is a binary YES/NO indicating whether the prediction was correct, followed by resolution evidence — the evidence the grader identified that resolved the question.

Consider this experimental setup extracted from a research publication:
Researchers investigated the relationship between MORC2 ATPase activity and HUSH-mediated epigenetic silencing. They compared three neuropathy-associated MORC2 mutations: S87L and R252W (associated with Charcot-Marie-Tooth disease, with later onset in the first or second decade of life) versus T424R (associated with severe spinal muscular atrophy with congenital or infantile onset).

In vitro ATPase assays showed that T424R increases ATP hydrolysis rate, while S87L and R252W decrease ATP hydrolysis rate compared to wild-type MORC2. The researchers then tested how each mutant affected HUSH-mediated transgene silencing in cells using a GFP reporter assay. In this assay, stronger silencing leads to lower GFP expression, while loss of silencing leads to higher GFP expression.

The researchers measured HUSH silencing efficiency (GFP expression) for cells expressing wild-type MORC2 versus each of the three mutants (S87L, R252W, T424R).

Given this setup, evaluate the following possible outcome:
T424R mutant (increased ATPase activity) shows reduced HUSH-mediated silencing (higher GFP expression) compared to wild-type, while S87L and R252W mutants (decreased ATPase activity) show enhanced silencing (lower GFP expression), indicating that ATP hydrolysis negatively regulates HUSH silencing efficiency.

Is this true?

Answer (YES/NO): YES